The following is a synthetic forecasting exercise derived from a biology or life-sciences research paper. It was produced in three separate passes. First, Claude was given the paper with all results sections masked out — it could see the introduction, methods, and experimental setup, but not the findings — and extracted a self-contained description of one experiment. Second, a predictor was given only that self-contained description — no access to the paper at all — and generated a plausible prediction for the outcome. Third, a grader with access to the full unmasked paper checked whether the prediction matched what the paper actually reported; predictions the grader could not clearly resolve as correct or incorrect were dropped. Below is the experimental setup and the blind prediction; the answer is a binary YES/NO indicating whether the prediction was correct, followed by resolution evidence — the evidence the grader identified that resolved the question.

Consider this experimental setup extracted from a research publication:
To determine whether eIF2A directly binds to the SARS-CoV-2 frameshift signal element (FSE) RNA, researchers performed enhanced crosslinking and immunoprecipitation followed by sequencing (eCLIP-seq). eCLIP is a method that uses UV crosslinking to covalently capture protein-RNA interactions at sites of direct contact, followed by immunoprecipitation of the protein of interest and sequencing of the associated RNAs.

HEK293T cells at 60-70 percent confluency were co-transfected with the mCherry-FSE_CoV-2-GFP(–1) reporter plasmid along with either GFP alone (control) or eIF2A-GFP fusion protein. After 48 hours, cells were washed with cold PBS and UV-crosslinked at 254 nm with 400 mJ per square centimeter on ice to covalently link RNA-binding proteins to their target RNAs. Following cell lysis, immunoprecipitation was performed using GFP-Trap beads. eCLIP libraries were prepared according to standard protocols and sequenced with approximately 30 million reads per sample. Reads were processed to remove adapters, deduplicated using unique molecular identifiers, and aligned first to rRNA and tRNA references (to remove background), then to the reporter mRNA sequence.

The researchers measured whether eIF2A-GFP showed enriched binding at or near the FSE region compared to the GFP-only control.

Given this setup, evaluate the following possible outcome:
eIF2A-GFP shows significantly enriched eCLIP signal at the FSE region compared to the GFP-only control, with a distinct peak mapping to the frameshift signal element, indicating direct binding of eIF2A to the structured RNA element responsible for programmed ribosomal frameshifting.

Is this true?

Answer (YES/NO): NO